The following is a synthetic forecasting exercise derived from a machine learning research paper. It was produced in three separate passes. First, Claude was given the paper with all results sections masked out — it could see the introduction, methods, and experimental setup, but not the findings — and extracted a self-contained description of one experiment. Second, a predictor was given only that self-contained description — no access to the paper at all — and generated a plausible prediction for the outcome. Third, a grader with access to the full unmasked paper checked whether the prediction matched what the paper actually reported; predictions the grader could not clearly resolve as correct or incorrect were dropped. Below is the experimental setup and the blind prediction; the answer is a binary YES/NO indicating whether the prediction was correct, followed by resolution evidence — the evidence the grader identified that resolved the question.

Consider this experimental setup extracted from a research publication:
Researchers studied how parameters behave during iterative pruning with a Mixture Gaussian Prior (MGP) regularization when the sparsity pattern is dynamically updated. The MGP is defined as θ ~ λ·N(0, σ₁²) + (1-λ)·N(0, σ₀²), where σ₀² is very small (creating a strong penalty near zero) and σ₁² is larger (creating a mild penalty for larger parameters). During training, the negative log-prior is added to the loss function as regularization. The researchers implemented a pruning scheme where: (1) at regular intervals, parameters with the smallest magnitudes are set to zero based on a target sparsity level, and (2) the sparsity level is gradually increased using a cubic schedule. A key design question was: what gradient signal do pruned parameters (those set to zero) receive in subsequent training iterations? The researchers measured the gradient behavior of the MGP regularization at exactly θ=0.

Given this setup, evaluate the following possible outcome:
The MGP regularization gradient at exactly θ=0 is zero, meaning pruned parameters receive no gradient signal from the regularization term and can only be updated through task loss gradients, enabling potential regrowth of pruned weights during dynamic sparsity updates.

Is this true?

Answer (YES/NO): YES